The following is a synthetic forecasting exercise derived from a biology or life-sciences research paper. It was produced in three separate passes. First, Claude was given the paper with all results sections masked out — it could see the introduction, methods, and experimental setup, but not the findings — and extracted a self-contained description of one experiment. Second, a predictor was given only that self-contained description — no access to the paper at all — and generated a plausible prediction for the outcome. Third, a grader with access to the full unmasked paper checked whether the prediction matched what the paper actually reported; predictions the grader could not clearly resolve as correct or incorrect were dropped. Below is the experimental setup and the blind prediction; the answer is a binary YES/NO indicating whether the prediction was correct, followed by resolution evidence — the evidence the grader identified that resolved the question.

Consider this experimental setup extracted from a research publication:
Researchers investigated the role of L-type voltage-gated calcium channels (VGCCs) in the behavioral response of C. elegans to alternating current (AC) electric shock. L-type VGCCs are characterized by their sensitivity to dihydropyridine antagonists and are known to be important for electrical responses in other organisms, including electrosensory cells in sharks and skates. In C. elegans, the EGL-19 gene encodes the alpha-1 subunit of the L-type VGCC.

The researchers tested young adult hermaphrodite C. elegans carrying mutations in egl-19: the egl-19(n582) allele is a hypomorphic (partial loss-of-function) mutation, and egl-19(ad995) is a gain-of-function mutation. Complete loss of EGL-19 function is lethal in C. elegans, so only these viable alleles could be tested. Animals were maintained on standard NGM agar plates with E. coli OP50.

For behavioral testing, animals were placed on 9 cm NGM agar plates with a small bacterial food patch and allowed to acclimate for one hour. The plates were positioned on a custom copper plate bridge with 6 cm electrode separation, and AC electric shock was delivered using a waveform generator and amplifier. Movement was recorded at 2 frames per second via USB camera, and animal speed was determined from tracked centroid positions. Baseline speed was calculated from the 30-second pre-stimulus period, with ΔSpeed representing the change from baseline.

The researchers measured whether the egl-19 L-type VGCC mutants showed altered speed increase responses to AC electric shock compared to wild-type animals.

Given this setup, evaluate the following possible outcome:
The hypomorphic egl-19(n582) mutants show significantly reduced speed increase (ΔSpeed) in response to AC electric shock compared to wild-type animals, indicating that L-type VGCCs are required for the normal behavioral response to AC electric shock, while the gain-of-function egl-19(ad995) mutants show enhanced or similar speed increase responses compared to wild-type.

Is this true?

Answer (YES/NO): NO